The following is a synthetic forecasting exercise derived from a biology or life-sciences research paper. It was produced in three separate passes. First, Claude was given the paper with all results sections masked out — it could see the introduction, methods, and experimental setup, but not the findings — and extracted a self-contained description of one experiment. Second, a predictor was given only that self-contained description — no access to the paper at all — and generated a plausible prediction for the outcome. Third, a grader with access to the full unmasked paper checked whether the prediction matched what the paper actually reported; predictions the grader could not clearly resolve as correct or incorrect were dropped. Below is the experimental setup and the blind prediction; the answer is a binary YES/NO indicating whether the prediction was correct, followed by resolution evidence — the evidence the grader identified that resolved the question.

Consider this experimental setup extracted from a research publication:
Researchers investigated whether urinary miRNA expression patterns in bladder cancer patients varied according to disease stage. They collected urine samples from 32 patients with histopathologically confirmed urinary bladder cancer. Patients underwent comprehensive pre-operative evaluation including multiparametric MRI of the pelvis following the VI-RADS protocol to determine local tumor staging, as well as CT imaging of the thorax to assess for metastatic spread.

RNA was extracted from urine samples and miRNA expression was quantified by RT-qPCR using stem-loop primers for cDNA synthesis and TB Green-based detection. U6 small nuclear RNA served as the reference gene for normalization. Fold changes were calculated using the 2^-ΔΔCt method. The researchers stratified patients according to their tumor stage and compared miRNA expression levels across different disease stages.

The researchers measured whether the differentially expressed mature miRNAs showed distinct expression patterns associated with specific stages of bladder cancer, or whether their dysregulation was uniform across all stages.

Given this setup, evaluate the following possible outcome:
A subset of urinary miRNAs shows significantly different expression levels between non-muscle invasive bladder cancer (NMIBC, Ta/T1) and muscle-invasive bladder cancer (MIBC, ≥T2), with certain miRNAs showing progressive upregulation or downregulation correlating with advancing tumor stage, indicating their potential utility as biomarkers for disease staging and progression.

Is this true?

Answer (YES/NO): YES